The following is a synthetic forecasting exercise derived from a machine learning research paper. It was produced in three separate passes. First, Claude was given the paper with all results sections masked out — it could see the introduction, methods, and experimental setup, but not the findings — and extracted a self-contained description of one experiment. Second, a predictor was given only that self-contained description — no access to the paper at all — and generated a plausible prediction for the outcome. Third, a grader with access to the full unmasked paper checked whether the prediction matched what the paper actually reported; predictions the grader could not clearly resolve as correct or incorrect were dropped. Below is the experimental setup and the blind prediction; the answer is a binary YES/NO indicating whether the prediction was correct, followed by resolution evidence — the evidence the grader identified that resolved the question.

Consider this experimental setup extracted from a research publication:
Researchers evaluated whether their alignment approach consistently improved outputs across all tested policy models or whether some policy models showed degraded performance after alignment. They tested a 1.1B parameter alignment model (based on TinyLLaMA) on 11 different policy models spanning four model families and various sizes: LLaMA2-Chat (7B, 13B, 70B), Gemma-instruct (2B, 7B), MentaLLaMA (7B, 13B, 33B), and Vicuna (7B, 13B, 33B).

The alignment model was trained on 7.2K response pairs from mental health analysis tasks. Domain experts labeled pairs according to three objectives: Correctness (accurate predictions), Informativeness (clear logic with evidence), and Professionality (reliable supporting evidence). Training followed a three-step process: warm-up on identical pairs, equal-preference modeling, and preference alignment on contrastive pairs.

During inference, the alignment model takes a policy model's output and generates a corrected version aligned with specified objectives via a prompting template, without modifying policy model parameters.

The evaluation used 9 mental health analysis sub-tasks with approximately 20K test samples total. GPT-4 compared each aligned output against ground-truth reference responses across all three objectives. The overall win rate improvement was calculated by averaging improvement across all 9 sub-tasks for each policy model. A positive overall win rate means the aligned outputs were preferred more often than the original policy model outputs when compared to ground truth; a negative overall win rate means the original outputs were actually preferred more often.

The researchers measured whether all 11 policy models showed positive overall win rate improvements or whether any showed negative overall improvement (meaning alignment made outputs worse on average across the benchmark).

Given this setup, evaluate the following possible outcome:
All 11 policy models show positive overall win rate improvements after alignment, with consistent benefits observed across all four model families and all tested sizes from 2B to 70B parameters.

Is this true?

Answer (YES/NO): YES